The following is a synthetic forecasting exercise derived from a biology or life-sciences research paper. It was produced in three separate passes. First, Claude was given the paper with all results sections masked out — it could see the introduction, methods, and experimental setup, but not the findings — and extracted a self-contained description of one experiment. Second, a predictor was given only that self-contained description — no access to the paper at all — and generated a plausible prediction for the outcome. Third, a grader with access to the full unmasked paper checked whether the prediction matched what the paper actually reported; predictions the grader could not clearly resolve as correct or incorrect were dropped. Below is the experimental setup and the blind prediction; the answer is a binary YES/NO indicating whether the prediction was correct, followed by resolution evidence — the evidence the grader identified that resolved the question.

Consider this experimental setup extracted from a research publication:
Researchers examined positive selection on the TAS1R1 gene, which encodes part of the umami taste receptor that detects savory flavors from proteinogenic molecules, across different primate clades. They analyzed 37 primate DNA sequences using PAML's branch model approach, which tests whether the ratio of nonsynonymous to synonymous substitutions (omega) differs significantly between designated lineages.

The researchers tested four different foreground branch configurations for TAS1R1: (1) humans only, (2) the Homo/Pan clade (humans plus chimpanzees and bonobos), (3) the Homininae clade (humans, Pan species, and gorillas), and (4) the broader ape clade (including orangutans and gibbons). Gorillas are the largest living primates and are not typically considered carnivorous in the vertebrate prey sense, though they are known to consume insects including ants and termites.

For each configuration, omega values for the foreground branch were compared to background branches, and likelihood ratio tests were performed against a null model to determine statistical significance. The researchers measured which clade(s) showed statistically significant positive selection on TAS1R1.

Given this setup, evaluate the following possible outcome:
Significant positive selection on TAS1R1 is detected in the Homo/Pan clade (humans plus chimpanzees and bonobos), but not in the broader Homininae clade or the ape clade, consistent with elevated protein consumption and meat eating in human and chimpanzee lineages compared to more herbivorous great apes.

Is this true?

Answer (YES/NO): NO